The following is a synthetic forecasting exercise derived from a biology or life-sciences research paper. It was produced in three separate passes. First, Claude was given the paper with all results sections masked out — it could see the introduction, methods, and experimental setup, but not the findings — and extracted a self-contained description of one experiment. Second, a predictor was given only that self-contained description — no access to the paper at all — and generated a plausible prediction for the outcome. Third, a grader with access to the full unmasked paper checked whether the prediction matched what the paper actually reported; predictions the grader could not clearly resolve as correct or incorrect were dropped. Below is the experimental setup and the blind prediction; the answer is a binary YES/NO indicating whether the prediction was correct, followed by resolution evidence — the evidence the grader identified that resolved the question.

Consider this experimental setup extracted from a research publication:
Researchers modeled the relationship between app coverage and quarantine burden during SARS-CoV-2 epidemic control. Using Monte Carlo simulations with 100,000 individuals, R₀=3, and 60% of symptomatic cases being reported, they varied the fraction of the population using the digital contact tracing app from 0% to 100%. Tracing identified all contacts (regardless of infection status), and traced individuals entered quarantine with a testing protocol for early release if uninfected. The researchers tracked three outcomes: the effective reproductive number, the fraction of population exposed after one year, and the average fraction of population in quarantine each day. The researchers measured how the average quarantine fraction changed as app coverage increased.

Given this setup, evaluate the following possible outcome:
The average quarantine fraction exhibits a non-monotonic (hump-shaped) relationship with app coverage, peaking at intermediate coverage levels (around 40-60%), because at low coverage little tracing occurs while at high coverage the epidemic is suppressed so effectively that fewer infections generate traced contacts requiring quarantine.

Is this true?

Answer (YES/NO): NO